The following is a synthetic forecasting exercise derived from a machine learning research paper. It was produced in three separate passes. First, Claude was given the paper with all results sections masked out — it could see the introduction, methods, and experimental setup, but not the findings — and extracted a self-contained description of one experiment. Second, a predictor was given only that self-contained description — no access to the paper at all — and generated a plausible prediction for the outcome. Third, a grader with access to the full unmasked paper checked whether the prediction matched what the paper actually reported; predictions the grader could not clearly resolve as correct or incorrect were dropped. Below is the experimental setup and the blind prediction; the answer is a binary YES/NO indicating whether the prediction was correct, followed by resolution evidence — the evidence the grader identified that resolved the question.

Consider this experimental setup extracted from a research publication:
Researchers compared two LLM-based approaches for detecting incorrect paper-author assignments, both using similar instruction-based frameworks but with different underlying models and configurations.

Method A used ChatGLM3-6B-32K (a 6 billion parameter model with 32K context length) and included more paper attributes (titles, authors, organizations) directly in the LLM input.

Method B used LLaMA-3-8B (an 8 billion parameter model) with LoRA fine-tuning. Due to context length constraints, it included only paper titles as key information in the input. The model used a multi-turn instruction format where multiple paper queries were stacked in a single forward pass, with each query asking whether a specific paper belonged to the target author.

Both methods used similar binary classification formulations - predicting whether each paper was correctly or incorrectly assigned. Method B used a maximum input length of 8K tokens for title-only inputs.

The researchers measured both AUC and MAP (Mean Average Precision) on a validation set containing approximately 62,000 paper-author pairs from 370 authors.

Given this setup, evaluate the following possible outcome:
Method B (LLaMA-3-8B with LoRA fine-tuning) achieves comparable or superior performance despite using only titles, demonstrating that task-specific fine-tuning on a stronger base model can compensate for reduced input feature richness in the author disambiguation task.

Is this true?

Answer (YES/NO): YES